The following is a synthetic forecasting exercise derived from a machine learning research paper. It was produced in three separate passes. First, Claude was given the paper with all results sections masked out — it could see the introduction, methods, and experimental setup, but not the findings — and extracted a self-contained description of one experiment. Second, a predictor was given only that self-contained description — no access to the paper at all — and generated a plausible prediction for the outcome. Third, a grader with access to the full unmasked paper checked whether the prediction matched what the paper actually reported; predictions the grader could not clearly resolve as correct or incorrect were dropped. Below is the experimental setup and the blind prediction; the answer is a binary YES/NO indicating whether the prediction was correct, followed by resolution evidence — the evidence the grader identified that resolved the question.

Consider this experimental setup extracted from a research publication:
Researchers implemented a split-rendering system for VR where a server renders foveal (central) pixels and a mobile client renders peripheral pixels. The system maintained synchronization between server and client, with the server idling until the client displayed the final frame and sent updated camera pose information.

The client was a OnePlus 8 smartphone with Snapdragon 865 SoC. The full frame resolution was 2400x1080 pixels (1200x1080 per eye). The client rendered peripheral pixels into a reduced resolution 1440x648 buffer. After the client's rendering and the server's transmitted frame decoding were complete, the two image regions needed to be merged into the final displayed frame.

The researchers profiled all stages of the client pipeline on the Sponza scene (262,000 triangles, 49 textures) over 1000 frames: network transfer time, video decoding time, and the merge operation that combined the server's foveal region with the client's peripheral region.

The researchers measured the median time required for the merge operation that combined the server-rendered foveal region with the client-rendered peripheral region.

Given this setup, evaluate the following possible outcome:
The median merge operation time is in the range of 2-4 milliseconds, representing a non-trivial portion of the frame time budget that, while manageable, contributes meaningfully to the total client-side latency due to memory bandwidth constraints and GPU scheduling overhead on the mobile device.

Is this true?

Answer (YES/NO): NO